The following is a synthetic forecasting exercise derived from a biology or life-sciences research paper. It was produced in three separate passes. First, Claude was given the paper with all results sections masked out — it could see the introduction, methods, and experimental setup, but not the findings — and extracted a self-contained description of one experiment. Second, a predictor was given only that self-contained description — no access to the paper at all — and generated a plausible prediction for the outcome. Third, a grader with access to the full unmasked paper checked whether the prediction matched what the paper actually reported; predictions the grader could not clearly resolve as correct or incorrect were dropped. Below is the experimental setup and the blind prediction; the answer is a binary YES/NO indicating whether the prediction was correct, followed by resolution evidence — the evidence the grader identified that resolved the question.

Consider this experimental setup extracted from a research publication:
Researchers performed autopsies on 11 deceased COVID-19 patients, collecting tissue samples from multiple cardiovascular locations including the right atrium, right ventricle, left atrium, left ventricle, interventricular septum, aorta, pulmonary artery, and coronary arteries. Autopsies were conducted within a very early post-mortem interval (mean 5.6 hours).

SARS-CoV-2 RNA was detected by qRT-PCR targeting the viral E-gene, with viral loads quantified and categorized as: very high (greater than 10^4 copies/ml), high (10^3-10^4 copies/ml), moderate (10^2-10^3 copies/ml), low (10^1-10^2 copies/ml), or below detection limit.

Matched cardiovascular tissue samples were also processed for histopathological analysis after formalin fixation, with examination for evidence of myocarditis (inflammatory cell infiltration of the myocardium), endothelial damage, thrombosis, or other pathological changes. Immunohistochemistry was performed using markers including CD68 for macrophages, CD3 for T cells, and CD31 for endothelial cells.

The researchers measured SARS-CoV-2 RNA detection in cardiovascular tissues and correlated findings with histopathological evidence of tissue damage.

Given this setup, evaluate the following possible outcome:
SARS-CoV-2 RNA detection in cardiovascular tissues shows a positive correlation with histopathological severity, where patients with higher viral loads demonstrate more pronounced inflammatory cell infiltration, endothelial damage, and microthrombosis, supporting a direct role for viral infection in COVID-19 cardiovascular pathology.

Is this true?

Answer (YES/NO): NO